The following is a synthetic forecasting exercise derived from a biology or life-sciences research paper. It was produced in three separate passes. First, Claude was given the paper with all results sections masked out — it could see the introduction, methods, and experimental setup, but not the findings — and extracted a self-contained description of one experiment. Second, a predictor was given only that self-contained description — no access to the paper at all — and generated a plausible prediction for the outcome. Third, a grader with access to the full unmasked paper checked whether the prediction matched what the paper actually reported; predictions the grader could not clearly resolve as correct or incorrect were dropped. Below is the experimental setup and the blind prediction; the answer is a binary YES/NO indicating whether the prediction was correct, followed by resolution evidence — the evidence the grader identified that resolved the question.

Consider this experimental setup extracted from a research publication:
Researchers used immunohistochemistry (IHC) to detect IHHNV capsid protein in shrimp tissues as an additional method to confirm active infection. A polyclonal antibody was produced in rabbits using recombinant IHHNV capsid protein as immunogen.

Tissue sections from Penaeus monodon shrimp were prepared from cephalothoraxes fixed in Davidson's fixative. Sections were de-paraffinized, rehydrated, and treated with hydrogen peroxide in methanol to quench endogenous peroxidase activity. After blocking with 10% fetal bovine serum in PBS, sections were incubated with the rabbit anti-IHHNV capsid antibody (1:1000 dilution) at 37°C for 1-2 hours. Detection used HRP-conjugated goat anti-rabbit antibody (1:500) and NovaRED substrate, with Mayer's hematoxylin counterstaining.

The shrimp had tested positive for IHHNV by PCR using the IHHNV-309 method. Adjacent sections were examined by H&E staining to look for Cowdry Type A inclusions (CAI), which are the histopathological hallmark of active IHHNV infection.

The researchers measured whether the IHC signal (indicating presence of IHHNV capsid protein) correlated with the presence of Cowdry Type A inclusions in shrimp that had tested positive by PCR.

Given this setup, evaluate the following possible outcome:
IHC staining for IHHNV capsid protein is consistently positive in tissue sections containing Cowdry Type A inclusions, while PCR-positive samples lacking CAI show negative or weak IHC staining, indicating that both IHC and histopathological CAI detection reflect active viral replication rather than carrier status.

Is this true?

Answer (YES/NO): YES